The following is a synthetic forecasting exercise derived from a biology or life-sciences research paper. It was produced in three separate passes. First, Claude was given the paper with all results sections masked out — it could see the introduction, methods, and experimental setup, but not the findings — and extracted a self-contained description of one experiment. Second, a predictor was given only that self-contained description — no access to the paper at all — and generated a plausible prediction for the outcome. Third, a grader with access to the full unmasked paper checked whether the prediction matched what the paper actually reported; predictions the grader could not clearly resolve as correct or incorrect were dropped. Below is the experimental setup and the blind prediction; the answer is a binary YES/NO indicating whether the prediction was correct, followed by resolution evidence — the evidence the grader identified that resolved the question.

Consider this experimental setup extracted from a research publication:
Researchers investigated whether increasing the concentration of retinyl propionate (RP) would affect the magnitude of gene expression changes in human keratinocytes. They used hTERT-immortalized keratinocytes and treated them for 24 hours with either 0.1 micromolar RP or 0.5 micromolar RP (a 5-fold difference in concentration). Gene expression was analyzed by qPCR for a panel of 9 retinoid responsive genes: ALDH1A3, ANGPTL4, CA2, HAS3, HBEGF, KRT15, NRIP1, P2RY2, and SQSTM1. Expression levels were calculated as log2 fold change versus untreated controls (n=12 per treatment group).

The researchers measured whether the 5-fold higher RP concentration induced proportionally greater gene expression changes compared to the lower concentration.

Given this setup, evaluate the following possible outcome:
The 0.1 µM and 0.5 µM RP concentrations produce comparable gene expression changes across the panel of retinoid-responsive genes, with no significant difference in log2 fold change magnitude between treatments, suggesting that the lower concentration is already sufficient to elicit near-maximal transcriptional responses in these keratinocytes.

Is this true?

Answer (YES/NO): NO